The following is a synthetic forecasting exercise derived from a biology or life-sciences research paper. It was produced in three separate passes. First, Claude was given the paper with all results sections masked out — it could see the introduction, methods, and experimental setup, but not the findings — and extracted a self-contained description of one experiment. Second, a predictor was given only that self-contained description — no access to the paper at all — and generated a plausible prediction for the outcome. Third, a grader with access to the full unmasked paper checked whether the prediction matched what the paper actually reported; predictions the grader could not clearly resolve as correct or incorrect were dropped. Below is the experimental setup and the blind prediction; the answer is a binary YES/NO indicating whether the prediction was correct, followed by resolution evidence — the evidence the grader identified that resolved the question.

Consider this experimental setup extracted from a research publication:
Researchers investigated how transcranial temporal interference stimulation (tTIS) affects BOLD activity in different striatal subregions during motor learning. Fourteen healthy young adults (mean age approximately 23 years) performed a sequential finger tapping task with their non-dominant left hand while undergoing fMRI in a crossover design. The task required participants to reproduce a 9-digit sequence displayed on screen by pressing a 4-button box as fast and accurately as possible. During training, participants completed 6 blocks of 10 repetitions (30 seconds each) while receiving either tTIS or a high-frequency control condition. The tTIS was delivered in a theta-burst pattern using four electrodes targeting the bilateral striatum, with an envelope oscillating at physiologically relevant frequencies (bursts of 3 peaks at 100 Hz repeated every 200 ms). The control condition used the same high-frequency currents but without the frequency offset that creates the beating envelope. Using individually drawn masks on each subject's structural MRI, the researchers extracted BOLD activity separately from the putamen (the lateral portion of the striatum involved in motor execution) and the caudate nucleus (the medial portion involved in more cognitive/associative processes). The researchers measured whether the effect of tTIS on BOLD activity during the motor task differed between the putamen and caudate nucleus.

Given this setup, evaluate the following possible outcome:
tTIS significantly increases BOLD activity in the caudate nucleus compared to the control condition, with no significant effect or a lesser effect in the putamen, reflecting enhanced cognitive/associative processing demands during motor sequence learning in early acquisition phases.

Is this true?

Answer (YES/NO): NO